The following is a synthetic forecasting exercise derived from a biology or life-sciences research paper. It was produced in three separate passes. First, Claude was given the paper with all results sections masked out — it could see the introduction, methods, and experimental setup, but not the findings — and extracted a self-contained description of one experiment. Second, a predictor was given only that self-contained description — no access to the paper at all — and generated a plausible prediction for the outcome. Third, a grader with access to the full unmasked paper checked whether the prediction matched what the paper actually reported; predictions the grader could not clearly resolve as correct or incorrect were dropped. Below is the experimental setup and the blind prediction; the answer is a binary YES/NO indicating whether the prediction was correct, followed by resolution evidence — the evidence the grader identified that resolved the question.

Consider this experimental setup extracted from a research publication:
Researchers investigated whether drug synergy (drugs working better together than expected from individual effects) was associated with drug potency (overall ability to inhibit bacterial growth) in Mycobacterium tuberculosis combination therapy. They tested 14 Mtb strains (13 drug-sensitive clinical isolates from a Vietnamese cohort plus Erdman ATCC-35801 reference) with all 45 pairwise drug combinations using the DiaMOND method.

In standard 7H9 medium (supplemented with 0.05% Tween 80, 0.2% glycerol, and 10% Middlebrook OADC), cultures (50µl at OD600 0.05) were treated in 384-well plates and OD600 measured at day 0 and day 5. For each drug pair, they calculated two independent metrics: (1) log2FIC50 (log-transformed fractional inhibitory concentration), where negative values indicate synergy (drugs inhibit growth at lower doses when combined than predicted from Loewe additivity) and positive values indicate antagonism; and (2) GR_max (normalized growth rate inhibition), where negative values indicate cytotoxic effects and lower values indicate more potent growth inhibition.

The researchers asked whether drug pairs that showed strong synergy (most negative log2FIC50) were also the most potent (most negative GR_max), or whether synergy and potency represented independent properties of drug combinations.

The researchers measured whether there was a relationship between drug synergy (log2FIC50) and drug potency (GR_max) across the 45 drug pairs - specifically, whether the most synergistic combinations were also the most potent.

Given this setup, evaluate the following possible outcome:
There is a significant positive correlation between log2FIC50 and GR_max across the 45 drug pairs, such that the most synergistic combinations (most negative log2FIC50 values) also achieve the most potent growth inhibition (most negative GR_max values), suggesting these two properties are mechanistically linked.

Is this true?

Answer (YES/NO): NO